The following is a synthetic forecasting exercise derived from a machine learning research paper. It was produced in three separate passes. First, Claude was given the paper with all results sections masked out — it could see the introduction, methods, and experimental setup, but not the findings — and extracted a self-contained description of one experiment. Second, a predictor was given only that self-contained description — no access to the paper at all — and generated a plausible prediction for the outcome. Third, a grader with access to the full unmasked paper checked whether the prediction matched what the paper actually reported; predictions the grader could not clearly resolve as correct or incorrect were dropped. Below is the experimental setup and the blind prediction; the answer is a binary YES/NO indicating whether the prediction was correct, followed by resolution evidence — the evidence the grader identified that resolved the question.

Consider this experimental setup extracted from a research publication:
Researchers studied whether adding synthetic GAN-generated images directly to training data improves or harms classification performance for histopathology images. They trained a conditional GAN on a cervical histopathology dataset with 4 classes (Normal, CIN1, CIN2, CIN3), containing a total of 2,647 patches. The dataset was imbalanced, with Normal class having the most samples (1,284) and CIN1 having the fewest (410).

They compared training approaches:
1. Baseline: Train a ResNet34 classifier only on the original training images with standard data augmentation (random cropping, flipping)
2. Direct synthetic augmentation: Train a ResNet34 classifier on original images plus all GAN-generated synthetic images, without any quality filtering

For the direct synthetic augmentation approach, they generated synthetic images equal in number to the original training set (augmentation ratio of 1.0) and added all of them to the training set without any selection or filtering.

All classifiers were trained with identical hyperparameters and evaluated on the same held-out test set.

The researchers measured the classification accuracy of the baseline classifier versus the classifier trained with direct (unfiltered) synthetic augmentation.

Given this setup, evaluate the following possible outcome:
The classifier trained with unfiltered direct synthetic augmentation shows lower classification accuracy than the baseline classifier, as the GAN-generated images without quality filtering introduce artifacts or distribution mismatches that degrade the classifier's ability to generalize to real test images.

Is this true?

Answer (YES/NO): NO